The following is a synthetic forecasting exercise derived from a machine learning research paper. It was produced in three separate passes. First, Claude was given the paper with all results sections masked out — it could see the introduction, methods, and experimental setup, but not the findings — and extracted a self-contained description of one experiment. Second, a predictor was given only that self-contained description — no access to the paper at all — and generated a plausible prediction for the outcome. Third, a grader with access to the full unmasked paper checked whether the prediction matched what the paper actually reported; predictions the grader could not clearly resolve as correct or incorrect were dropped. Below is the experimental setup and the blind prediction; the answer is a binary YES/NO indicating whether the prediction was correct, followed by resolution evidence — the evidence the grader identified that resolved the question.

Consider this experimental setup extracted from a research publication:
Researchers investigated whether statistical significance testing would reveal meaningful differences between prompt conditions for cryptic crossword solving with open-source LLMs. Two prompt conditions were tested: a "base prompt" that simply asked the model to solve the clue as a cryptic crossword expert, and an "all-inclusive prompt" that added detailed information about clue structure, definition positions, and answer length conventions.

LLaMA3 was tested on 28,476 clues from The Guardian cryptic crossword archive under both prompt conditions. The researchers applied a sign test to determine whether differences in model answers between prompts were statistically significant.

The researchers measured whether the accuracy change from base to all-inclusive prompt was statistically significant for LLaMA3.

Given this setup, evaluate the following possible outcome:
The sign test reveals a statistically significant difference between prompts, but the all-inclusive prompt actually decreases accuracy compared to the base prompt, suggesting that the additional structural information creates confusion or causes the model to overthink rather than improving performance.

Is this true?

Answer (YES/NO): NO